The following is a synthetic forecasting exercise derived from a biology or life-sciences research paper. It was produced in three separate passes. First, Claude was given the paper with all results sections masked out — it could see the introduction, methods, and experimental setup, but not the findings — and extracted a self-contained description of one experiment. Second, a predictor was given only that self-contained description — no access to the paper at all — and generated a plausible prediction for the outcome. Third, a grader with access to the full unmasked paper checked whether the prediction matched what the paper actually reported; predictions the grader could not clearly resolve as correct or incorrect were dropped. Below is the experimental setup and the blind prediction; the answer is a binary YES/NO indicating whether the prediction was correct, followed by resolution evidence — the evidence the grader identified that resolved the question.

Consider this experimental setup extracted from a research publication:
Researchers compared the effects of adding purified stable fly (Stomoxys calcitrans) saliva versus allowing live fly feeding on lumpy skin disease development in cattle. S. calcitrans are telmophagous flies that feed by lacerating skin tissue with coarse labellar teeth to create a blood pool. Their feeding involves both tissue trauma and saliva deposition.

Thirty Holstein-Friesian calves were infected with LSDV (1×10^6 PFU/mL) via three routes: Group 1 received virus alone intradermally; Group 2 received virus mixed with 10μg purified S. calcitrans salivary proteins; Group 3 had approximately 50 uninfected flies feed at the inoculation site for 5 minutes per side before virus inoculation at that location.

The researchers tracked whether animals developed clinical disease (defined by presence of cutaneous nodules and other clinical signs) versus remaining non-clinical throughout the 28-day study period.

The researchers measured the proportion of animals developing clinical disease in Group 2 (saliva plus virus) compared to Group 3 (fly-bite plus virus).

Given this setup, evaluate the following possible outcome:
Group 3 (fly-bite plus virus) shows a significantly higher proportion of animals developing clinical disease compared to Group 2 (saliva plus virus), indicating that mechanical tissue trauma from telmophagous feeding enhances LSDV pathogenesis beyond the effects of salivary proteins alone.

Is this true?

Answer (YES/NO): NO